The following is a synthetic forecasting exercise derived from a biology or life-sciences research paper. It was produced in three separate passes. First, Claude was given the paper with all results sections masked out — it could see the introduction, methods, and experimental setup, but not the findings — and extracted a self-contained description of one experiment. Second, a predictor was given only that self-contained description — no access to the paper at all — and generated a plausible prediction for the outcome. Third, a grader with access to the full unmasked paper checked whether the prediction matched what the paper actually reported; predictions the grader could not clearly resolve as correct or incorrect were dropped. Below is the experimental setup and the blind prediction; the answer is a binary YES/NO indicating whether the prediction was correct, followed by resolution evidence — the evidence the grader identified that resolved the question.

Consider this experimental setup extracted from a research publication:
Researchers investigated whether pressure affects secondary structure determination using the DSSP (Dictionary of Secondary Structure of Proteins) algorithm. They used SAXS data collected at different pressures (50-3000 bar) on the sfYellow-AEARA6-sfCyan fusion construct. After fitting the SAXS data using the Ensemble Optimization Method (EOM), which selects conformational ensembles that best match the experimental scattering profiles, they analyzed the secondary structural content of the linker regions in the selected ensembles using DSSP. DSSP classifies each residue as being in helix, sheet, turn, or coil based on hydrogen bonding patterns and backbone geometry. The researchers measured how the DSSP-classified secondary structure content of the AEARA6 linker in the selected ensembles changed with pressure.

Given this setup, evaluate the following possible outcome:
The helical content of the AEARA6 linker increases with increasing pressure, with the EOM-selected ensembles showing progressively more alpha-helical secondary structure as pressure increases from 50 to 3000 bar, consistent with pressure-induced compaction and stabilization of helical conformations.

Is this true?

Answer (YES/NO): NO